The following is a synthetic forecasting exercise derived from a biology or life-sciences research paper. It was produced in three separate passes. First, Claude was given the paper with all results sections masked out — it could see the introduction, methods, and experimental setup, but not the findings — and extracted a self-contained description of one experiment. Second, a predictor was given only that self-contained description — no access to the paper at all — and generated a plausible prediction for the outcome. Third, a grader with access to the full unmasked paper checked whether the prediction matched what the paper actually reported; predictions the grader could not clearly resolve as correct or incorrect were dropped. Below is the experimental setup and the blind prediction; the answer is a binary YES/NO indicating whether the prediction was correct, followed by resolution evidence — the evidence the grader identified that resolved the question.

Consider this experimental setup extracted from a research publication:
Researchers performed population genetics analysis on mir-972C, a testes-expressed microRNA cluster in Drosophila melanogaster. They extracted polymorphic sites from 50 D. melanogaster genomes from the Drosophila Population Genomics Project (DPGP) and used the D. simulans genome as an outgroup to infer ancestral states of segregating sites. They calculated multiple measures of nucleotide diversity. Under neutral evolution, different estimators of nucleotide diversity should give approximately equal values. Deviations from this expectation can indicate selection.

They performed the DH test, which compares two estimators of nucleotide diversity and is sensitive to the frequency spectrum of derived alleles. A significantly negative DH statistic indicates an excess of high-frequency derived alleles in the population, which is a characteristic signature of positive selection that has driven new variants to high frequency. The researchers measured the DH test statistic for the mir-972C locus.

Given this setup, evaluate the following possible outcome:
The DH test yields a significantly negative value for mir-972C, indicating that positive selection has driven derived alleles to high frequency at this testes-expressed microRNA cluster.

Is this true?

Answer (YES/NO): YES